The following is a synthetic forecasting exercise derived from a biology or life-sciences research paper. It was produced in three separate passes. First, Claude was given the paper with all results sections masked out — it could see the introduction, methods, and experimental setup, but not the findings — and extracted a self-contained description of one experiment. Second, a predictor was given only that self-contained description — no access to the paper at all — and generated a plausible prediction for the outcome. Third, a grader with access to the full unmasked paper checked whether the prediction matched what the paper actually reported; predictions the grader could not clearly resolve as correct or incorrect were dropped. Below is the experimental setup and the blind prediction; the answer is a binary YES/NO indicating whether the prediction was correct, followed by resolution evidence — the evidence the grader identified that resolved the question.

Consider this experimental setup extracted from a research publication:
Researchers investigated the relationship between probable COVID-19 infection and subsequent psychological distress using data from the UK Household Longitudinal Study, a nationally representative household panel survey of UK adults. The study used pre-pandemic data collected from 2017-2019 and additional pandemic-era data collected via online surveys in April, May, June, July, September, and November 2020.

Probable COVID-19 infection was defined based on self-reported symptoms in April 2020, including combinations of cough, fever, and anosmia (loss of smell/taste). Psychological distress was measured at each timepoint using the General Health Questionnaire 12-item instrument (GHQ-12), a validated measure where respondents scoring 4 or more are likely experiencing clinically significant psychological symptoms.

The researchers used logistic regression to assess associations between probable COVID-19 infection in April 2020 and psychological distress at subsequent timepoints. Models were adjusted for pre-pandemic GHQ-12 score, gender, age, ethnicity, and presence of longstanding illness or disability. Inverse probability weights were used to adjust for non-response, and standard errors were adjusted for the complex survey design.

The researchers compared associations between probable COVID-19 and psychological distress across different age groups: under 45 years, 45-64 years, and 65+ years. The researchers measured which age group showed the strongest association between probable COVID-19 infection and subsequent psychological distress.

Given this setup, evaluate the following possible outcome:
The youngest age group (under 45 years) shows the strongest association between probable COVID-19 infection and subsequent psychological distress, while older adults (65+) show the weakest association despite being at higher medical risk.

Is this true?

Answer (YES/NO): YES